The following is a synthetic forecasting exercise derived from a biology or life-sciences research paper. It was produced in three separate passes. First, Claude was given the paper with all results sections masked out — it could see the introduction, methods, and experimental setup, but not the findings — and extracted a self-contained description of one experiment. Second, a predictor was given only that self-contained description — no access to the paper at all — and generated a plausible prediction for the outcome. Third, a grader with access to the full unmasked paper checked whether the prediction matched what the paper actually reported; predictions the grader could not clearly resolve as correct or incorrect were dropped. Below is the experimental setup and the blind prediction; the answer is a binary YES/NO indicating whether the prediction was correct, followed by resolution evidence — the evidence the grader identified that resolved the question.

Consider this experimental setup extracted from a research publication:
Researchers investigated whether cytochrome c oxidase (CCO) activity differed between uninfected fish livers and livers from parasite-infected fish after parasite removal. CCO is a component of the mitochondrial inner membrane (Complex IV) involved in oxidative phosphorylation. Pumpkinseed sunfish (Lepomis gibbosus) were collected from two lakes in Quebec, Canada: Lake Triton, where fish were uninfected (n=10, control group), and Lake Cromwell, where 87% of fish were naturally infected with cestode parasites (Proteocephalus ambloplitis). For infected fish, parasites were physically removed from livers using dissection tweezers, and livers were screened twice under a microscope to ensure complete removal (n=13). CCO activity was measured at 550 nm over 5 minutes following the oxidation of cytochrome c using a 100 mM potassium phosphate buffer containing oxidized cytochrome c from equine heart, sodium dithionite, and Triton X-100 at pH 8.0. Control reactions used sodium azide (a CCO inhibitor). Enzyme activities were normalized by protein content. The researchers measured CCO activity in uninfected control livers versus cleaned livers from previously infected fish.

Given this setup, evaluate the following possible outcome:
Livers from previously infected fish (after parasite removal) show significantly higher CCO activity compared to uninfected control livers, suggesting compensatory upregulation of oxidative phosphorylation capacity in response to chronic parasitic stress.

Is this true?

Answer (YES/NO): NO